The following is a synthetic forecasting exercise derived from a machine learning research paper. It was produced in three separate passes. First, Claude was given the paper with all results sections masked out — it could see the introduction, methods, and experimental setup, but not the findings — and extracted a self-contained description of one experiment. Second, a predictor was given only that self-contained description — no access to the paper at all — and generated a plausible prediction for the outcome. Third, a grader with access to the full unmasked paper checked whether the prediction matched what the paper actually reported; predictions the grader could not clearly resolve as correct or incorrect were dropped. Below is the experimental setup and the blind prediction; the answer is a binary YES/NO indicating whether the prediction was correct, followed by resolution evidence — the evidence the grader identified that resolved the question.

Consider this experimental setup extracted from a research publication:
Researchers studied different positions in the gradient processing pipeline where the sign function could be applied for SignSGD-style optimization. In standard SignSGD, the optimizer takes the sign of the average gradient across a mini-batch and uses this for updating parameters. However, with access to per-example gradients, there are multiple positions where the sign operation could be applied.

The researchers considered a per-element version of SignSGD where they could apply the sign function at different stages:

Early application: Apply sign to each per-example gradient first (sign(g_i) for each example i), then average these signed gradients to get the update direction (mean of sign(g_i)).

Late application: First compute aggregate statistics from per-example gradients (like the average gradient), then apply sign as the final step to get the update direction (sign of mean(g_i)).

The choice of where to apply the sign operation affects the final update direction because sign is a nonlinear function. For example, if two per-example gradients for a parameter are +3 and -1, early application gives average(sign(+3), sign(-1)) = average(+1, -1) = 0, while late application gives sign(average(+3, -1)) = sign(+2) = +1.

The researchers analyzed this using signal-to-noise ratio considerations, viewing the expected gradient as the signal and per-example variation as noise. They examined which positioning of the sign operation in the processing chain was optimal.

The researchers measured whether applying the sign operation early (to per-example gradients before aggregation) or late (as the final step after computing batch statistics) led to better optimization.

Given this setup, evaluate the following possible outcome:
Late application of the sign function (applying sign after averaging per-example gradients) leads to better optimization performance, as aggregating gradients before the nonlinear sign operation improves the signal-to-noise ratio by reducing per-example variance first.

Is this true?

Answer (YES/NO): YES